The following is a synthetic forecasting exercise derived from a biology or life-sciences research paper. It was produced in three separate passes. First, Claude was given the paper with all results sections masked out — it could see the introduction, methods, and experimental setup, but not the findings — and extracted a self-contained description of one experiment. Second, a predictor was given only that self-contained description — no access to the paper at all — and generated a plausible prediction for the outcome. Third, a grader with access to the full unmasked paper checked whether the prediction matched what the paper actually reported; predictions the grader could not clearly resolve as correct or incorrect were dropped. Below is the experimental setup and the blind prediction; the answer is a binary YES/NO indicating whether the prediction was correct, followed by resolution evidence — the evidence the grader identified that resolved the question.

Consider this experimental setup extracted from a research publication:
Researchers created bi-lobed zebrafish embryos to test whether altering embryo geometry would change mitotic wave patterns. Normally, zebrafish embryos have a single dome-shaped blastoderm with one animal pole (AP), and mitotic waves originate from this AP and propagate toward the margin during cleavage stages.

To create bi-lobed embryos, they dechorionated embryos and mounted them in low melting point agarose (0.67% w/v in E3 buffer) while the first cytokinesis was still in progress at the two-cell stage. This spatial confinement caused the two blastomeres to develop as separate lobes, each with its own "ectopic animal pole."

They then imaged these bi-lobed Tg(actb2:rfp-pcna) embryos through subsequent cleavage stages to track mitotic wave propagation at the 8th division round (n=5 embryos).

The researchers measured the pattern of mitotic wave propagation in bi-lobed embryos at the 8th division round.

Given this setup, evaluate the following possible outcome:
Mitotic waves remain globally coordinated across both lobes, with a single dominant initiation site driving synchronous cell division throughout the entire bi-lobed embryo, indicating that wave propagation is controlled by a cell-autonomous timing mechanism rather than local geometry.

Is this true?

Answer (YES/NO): NO